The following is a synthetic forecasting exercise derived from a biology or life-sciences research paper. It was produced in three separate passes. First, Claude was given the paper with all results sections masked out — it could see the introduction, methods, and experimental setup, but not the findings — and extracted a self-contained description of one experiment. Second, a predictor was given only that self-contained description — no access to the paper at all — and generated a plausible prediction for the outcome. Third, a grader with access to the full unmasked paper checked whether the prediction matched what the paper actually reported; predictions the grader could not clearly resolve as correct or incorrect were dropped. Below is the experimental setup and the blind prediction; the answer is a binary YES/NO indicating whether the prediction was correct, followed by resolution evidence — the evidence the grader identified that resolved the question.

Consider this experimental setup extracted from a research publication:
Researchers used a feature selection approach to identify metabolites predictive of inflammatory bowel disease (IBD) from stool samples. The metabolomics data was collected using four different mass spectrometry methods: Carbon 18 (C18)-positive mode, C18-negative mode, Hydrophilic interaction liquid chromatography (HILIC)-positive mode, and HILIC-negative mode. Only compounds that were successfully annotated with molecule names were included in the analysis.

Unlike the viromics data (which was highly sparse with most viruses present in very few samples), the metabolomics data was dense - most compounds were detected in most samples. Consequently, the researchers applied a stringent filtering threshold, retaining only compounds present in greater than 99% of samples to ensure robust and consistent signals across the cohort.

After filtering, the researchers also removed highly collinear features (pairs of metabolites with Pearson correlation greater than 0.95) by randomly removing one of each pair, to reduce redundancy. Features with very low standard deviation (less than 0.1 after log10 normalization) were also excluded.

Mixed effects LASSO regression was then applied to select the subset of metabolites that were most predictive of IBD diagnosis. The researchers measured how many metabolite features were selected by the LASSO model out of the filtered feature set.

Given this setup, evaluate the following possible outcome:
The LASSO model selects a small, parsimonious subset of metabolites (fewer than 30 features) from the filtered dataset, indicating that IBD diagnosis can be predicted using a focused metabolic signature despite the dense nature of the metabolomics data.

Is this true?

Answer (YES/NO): YES